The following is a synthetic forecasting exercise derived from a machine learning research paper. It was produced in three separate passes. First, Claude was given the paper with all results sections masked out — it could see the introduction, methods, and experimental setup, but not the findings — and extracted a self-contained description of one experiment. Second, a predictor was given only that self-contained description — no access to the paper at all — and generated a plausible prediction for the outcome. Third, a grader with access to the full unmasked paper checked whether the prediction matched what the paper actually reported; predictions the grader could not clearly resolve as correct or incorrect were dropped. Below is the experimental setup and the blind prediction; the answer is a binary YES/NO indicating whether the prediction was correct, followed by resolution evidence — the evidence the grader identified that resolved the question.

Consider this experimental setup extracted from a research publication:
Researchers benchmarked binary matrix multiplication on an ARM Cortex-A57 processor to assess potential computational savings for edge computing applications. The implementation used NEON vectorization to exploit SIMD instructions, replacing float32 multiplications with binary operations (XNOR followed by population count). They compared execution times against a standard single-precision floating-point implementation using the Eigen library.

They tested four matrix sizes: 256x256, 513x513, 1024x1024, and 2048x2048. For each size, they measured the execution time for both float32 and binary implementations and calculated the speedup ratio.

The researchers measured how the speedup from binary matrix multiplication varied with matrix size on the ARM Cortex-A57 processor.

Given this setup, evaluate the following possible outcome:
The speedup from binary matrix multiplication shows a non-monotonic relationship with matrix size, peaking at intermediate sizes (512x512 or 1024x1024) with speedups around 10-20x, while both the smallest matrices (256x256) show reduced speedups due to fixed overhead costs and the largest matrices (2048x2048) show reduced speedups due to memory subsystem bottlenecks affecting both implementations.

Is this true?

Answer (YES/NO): YES